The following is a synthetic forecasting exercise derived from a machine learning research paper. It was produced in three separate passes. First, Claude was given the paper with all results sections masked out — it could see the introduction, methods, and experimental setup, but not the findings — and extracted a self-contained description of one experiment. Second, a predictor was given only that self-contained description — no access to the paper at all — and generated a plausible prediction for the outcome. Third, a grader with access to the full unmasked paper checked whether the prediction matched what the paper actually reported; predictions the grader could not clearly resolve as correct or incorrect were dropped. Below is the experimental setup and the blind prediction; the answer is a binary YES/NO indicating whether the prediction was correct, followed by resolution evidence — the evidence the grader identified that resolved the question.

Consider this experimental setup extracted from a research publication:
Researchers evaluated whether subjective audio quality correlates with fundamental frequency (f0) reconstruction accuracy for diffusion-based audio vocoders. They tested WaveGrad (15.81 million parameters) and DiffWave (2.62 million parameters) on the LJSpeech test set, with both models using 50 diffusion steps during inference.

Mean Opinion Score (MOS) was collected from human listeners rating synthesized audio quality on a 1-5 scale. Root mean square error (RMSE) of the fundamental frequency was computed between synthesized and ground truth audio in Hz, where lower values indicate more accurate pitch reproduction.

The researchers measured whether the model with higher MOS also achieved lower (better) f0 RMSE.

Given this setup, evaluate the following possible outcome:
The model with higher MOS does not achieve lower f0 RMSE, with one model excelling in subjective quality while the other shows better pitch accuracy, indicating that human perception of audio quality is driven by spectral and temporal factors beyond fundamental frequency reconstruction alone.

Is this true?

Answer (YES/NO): YES